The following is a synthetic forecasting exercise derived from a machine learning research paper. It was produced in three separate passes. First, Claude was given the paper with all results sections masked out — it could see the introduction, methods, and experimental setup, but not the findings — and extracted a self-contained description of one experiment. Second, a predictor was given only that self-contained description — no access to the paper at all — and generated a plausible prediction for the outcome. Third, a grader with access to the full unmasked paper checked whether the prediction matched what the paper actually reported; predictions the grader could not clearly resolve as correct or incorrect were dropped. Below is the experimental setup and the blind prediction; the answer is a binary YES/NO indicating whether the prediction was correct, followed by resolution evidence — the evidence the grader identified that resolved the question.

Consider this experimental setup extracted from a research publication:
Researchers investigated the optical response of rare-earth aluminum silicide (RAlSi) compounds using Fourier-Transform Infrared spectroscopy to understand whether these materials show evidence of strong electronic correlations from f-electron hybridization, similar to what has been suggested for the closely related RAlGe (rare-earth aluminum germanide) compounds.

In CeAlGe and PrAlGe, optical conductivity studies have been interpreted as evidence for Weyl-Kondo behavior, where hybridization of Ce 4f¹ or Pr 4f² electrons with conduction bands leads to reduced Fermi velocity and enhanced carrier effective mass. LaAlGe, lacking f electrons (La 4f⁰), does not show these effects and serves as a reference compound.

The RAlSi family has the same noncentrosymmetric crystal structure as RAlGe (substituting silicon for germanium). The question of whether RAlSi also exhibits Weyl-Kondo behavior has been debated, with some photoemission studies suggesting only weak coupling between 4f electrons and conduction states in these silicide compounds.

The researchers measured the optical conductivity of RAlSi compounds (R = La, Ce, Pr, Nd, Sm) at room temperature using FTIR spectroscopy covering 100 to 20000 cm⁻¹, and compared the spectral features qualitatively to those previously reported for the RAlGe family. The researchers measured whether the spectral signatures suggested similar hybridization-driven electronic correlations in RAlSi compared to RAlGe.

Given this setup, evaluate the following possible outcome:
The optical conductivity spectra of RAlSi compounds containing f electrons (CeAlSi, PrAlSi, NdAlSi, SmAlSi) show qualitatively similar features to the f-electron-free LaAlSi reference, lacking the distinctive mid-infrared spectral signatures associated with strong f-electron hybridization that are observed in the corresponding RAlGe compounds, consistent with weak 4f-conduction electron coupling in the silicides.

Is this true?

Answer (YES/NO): YES